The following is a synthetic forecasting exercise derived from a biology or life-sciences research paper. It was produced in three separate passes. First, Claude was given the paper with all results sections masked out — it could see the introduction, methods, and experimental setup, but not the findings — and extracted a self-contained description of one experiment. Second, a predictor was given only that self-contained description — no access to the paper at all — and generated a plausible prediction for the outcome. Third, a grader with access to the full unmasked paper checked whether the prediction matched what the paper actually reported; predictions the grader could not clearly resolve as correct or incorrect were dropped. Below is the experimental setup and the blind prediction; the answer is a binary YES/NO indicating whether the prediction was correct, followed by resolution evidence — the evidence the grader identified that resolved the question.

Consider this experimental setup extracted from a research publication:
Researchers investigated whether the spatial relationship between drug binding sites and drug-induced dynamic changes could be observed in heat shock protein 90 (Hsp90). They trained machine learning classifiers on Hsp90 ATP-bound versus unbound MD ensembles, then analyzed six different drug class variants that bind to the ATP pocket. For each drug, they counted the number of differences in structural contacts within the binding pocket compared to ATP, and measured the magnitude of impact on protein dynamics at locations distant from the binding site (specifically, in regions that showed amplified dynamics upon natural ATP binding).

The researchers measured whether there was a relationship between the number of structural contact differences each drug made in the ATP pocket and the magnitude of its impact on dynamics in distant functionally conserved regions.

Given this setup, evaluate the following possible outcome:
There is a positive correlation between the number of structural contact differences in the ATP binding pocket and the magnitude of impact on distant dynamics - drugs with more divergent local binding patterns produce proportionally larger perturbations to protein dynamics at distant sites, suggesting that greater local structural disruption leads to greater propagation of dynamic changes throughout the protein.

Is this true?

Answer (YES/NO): YES